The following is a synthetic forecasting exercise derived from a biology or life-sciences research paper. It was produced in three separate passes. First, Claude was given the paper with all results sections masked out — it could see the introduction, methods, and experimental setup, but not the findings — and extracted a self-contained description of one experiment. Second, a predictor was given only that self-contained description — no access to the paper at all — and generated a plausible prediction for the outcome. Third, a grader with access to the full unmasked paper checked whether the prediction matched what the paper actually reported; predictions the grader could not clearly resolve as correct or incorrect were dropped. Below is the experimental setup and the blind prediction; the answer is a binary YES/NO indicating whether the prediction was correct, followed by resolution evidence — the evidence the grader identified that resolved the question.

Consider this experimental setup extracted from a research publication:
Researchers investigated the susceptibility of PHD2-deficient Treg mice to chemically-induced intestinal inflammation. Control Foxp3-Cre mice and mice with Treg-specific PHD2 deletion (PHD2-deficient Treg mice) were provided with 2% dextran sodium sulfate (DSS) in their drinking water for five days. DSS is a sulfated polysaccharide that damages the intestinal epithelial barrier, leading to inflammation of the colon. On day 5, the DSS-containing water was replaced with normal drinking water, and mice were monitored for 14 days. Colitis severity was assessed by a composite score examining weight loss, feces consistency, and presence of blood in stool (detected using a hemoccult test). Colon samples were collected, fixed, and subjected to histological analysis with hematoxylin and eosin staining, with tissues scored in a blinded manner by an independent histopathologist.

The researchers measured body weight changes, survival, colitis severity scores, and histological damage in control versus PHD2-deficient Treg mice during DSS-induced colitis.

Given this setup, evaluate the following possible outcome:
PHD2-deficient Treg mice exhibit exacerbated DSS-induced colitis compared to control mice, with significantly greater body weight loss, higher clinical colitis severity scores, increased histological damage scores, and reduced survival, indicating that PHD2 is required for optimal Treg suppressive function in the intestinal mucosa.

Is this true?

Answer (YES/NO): NO